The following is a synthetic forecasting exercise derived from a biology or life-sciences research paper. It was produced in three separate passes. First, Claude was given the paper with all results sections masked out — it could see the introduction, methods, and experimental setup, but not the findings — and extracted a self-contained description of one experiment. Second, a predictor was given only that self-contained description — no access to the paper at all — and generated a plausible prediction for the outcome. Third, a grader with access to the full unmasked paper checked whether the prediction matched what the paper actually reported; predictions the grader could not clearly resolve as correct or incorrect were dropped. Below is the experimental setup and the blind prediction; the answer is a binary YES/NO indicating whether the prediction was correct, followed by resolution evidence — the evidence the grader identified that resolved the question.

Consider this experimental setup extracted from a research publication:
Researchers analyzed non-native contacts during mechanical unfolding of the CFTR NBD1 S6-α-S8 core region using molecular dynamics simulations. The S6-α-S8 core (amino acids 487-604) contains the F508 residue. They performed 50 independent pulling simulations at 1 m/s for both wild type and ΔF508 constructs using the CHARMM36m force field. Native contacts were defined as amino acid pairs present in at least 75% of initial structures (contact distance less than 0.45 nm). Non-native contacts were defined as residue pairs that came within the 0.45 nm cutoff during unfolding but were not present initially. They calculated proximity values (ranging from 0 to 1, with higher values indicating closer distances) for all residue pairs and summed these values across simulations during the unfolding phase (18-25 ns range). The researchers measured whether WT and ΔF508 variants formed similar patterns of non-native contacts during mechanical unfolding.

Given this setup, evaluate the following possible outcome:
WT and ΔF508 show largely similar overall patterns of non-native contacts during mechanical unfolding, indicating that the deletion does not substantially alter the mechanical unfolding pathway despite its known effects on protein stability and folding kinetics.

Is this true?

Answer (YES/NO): NO